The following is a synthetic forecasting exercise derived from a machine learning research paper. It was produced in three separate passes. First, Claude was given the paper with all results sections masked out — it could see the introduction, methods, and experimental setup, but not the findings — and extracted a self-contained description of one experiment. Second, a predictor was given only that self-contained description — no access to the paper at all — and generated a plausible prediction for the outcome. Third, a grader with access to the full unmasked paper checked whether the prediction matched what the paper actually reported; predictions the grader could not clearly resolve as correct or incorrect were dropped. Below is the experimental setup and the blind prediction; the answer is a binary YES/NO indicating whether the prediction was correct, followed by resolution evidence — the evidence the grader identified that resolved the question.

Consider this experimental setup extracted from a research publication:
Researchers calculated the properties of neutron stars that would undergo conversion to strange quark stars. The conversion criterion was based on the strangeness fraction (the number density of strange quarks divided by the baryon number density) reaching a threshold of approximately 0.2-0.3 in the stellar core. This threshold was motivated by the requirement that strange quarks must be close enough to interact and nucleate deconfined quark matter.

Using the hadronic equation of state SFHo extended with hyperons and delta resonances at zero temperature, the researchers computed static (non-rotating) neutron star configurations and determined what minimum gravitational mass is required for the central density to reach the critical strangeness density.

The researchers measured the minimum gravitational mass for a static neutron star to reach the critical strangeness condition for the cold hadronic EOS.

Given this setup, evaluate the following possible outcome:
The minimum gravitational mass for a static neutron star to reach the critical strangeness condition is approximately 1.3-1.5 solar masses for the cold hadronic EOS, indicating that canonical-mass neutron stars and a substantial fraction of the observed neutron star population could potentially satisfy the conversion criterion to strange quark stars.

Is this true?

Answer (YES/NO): NO